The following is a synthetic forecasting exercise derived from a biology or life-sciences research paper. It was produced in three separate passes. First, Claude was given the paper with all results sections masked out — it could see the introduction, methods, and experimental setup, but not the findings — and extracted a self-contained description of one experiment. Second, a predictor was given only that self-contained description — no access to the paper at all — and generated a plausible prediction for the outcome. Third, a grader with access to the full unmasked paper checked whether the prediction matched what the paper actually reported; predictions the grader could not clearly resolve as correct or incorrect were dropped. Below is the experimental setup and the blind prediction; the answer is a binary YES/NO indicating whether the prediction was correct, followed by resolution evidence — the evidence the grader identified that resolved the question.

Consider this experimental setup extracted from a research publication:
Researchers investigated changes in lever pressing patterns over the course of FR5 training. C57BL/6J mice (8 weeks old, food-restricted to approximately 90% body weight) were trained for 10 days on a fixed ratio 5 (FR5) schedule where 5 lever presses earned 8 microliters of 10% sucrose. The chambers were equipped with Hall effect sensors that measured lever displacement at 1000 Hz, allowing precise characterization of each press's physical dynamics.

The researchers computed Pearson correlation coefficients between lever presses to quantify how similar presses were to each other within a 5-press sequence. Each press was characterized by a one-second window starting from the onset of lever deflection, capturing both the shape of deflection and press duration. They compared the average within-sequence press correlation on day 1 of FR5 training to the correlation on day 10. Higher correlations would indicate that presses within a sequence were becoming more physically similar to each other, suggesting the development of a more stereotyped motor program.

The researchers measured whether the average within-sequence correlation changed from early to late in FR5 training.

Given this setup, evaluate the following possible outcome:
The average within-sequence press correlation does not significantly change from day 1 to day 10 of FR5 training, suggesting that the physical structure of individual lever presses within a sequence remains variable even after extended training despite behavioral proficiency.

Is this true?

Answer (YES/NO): NO